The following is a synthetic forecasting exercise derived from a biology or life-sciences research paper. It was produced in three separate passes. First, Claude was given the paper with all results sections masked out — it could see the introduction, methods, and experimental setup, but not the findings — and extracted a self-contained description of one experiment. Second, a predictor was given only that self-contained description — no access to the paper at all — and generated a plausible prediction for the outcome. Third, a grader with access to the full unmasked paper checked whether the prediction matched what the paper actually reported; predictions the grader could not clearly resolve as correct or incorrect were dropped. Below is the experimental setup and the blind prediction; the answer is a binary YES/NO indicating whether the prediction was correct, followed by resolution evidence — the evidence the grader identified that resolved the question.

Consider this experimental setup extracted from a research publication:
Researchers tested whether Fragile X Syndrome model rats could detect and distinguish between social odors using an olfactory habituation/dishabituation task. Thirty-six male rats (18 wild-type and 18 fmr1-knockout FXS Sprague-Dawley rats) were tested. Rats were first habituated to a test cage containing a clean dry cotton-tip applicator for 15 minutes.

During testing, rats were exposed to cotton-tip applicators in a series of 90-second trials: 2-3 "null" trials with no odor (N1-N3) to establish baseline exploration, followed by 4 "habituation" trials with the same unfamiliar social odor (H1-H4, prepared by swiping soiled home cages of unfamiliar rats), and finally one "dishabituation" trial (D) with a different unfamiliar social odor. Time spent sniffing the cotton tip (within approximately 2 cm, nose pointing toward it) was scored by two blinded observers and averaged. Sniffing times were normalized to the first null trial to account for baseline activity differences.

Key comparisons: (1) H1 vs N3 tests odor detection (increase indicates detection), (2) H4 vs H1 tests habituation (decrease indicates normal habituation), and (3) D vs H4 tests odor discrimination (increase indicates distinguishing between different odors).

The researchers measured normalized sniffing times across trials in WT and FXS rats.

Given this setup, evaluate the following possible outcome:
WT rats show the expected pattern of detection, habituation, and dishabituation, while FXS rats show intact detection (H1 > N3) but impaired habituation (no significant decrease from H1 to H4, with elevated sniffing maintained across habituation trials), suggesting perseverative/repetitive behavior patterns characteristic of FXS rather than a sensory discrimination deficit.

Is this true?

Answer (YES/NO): NO